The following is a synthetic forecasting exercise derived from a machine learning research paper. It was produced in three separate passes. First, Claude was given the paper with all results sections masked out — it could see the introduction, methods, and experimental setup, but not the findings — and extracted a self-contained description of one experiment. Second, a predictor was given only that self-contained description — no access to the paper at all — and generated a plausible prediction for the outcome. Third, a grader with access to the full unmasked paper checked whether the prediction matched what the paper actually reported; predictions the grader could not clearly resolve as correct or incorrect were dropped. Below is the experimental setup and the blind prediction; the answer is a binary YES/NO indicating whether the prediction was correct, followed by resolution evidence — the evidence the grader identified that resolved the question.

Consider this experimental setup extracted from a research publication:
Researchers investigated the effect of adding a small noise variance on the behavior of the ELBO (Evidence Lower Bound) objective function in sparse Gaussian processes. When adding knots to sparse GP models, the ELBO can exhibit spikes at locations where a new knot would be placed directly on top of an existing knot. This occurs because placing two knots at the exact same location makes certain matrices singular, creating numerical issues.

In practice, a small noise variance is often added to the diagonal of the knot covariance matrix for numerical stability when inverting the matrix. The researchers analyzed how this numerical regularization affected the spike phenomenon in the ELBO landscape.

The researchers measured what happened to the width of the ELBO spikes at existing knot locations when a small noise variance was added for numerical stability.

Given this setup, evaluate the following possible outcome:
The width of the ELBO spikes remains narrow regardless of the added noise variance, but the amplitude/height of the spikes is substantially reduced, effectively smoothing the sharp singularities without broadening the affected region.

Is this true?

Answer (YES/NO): NO